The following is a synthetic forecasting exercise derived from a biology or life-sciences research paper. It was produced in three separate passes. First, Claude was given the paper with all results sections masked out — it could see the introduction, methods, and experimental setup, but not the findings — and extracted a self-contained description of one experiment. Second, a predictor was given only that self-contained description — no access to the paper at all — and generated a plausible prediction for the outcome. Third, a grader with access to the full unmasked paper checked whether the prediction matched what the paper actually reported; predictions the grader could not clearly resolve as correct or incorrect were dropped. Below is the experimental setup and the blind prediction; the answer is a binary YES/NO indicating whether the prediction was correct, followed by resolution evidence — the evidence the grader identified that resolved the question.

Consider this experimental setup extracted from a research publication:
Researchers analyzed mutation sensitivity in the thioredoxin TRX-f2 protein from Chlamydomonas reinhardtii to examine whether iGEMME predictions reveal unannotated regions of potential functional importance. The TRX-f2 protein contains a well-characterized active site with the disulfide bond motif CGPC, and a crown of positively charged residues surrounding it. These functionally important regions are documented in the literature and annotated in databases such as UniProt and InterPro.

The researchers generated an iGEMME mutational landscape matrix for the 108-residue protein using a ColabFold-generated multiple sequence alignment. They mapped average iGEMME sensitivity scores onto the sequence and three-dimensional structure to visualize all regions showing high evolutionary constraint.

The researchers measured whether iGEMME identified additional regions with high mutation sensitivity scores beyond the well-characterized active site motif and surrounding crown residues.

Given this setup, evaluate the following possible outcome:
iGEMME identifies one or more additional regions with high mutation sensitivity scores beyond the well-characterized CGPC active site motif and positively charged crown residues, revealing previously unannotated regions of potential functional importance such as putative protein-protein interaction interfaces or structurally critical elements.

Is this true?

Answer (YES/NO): YES